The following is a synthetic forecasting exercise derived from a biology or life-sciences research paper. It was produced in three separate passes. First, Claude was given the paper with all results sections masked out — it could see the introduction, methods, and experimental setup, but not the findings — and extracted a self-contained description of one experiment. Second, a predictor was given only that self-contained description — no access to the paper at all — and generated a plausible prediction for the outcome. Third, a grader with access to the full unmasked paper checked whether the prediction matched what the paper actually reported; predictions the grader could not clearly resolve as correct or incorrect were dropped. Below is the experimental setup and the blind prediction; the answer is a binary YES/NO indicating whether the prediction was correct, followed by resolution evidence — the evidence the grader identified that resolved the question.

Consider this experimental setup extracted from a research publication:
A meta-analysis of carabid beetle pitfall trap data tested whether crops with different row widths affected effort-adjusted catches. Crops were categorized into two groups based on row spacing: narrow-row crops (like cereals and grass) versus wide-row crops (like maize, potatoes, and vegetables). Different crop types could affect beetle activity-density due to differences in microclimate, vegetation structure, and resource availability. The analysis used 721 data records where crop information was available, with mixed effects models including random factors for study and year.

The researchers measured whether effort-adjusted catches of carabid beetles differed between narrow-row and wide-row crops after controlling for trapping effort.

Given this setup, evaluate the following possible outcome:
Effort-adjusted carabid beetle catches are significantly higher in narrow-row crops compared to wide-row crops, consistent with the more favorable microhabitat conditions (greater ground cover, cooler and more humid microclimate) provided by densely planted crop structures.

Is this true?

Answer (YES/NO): YES